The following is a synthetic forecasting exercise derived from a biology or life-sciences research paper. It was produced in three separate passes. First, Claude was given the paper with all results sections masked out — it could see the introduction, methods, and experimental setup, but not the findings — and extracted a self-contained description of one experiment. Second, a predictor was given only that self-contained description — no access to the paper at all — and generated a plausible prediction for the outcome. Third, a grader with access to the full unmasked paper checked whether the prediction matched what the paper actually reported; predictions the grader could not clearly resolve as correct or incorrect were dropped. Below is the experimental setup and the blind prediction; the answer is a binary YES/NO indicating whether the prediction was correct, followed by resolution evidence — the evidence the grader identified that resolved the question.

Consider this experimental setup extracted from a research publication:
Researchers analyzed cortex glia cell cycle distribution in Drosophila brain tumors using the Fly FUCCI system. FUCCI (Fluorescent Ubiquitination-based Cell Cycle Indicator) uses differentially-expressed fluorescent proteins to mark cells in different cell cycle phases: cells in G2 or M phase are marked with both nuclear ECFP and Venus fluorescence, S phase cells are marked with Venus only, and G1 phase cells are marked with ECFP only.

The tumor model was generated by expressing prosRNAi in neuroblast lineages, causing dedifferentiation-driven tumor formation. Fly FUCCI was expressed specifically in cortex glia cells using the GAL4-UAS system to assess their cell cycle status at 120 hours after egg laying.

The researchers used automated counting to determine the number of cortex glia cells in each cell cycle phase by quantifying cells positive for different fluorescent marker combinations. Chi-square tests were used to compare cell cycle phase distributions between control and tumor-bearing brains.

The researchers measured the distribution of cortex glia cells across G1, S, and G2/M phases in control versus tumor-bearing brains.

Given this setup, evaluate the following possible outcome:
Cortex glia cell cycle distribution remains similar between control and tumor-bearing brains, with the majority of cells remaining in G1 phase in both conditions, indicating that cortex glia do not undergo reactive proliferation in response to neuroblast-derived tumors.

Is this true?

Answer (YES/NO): NO